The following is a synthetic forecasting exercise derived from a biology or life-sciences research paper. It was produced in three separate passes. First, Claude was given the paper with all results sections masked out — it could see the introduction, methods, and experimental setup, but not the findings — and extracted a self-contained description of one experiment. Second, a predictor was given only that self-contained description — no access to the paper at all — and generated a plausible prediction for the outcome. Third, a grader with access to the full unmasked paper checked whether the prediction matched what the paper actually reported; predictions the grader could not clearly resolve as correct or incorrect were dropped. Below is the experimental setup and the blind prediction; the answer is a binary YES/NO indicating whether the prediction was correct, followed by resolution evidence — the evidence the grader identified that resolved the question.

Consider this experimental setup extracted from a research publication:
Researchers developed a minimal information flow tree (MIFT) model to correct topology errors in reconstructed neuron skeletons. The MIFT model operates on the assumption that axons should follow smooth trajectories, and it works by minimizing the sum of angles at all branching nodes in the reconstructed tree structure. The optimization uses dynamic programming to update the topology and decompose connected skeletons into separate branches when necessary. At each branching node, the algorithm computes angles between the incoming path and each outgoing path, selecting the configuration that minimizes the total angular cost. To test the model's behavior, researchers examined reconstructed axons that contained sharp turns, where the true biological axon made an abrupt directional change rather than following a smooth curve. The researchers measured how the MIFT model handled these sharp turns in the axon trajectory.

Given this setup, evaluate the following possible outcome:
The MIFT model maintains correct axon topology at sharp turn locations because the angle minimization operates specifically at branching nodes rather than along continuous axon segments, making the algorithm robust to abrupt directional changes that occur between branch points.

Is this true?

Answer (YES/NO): NO